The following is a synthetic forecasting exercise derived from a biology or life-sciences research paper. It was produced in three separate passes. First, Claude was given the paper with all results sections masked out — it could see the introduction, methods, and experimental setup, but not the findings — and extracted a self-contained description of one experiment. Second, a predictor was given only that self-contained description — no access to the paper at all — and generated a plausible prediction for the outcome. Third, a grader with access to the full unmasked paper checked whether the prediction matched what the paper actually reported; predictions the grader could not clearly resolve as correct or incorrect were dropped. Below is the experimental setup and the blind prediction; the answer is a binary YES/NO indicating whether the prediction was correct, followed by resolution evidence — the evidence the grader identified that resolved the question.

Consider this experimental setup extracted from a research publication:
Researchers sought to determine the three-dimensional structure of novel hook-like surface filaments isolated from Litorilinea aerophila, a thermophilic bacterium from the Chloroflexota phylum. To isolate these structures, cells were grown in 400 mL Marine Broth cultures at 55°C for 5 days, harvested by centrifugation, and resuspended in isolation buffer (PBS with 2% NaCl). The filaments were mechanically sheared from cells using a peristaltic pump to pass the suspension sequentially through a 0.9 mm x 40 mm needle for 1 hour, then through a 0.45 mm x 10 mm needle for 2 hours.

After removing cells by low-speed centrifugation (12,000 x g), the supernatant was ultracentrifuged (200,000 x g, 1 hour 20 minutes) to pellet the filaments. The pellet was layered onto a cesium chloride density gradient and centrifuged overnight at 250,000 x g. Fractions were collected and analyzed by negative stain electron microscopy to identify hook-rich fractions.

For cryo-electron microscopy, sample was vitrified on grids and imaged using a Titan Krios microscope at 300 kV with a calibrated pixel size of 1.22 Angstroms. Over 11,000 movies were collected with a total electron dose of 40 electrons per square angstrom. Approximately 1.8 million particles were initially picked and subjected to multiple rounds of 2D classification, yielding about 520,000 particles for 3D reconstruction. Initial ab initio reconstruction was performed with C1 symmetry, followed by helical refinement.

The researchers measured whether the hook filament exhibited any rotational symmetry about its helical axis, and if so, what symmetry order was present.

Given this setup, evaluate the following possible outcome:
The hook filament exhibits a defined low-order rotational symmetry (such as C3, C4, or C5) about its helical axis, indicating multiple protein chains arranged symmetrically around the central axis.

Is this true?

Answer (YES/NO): YES